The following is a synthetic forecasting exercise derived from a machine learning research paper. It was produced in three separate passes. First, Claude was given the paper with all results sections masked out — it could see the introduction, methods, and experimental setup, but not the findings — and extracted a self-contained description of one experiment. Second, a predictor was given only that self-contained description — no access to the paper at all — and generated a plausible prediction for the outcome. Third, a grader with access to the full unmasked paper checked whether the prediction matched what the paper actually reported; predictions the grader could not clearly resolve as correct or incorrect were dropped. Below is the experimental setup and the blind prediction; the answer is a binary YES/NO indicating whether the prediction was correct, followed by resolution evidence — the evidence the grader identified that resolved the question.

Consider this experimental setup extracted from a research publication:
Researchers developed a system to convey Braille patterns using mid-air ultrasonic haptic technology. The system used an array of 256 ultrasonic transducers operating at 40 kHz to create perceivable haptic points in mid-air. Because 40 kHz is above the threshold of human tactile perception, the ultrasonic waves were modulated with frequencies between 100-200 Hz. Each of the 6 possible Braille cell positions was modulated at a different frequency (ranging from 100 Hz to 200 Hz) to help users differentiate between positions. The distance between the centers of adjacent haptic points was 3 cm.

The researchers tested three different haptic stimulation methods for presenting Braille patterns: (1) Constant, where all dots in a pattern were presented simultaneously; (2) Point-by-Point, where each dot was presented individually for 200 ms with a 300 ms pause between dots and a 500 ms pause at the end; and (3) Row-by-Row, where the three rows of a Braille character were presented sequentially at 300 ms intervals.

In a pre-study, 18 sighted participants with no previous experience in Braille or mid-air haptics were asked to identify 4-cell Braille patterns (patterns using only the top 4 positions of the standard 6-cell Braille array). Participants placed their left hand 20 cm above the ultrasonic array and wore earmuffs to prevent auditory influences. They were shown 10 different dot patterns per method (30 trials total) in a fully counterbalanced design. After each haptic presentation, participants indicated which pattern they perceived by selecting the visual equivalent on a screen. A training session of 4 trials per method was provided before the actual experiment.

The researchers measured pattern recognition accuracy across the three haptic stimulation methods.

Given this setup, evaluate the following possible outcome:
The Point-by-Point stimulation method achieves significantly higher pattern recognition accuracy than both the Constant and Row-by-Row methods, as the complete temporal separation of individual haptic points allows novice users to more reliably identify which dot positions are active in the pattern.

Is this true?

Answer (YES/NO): NO